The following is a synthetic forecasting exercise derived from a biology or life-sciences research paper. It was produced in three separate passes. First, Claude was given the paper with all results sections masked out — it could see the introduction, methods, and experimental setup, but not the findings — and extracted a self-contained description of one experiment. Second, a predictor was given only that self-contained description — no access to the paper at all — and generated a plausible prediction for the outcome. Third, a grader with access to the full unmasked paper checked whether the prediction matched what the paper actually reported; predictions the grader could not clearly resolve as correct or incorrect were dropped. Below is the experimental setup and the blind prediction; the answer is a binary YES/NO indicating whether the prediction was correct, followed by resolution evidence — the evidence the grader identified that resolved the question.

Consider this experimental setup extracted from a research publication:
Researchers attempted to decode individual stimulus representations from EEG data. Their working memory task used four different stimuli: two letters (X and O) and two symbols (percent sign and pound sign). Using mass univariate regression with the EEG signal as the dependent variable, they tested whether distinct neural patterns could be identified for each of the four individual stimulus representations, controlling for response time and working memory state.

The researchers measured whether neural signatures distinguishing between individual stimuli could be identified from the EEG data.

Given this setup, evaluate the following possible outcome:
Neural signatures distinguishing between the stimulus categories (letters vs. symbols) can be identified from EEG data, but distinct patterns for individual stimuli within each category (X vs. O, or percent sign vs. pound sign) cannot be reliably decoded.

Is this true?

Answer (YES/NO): NO